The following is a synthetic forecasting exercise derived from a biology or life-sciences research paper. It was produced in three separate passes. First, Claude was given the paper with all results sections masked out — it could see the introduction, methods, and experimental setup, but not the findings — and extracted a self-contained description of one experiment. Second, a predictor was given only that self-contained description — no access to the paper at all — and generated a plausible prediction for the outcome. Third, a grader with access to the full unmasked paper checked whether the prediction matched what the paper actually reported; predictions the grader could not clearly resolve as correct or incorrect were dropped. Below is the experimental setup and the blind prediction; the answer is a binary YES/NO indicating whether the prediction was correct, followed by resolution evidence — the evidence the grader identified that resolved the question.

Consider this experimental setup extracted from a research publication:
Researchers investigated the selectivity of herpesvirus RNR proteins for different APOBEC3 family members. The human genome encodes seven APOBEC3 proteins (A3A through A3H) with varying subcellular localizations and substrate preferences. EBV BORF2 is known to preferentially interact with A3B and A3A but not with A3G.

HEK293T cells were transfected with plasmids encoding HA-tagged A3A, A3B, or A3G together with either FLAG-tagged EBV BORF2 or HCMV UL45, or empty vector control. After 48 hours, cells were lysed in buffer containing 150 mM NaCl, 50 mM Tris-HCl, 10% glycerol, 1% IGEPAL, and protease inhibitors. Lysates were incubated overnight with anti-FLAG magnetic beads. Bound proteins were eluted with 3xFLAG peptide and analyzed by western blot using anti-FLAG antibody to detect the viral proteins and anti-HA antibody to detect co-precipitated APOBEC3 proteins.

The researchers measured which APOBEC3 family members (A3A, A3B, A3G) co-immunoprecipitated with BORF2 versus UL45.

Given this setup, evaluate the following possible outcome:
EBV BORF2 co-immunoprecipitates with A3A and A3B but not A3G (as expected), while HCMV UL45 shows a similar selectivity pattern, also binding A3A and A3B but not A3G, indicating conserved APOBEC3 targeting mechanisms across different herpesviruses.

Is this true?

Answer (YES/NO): NO